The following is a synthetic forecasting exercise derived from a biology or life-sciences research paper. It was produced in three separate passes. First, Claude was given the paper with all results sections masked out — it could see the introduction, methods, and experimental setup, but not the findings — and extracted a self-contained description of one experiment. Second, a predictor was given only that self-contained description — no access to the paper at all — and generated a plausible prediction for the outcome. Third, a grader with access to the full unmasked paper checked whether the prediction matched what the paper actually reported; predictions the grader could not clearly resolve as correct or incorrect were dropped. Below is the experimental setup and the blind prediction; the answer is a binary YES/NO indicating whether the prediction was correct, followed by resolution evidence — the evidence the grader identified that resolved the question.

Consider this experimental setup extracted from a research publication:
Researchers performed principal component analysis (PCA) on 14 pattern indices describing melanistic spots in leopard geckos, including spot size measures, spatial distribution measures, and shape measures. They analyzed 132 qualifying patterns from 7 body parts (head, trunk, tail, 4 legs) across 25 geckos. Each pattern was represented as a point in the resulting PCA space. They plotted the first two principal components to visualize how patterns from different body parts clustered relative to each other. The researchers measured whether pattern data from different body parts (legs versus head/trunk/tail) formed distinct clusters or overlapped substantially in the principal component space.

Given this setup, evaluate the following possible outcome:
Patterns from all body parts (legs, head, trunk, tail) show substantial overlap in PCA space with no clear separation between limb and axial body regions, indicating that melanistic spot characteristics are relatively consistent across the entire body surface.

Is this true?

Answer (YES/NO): NO